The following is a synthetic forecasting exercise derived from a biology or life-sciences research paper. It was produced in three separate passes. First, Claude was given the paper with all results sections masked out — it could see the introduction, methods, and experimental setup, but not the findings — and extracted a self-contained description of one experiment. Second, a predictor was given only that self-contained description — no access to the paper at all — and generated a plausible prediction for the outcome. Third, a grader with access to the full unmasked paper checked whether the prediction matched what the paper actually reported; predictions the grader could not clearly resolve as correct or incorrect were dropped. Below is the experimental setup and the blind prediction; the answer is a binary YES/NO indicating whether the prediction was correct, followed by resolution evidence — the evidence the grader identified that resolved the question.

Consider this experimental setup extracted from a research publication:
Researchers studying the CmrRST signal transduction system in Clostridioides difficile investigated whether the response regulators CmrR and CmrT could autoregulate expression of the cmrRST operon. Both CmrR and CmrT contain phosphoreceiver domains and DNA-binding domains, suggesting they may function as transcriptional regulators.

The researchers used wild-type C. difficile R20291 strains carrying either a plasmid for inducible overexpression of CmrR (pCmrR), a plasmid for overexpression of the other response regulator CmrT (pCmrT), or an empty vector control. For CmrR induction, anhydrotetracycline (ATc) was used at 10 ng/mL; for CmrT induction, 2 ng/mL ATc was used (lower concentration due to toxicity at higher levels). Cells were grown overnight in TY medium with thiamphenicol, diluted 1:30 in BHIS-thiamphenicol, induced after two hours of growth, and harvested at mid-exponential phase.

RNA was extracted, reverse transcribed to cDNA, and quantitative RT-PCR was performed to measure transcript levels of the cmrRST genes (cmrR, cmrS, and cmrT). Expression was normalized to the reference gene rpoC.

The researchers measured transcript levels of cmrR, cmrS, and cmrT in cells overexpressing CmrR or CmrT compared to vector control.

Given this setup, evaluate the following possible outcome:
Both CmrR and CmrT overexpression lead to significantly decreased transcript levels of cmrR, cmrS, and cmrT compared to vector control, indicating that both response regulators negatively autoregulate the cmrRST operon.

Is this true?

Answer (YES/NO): NO